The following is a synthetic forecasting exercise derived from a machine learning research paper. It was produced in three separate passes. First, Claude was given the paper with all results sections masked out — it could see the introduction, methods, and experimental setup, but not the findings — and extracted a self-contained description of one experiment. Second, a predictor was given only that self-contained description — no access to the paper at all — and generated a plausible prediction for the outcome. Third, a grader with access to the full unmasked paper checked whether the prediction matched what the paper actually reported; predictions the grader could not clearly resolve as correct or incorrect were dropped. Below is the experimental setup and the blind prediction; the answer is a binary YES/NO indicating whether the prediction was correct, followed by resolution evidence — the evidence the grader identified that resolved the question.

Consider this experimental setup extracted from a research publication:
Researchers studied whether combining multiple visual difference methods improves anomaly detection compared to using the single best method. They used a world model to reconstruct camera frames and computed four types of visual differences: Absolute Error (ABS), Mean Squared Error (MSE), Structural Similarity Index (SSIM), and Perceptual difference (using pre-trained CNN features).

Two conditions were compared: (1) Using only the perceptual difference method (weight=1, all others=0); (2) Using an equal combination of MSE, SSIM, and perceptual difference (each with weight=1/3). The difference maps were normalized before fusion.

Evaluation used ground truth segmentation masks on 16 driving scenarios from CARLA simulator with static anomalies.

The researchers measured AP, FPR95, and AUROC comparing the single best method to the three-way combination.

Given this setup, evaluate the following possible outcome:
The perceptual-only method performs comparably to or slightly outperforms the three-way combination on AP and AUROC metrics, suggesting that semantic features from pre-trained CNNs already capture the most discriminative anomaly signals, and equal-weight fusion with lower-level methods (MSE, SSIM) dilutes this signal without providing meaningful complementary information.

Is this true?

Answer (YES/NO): YES